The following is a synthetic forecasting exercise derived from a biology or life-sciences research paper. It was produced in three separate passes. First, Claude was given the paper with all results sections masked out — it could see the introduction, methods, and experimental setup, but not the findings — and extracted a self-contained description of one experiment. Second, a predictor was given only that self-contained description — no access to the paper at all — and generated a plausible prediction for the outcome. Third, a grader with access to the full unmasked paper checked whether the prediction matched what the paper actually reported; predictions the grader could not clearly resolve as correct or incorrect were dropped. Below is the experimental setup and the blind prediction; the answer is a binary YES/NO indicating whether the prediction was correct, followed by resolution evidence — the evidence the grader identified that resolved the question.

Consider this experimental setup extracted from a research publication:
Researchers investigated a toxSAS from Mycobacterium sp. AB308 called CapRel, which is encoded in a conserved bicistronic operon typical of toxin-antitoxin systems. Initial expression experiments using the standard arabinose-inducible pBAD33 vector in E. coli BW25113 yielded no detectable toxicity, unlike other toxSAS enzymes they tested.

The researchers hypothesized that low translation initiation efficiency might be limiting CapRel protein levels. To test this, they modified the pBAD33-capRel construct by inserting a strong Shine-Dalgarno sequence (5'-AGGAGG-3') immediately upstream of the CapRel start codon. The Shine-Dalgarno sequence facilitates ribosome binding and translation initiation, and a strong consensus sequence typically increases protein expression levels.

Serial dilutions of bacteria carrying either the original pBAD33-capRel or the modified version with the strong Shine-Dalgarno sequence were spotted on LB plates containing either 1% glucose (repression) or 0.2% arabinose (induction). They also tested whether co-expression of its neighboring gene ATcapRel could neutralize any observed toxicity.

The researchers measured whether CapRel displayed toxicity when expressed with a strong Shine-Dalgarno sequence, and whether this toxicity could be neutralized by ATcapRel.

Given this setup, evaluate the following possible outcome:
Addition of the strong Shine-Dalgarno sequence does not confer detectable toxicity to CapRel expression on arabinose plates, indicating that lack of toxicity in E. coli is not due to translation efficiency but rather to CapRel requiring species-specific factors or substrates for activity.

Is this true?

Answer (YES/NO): NO